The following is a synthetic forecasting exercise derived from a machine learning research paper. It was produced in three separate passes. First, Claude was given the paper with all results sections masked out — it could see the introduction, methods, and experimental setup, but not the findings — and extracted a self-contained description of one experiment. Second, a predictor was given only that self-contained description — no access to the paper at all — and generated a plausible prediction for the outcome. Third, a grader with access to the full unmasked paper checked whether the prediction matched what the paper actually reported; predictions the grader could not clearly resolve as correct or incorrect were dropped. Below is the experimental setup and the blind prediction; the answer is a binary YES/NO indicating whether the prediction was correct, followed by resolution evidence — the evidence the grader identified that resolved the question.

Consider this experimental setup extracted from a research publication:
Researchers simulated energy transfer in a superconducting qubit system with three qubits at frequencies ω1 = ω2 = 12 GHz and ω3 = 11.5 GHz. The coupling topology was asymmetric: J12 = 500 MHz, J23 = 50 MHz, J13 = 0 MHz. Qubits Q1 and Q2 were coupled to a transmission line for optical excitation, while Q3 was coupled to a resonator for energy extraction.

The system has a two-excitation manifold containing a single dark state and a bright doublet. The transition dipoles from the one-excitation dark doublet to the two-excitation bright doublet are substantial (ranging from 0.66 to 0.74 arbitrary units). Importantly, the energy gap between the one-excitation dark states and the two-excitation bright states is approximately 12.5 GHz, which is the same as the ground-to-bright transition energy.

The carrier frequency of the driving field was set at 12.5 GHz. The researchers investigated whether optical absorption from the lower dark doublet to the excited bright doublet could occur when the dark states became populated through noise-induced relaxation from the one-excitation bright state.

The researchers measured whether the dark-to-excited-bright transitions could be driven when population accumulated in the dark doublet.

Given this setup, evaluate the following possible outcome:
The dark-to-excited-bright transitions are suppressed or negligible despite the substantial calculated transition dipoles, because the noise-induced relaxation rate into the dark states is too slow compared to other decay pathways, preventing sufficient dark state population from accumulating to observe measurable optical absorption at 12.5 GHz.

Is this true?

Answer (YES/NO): NO